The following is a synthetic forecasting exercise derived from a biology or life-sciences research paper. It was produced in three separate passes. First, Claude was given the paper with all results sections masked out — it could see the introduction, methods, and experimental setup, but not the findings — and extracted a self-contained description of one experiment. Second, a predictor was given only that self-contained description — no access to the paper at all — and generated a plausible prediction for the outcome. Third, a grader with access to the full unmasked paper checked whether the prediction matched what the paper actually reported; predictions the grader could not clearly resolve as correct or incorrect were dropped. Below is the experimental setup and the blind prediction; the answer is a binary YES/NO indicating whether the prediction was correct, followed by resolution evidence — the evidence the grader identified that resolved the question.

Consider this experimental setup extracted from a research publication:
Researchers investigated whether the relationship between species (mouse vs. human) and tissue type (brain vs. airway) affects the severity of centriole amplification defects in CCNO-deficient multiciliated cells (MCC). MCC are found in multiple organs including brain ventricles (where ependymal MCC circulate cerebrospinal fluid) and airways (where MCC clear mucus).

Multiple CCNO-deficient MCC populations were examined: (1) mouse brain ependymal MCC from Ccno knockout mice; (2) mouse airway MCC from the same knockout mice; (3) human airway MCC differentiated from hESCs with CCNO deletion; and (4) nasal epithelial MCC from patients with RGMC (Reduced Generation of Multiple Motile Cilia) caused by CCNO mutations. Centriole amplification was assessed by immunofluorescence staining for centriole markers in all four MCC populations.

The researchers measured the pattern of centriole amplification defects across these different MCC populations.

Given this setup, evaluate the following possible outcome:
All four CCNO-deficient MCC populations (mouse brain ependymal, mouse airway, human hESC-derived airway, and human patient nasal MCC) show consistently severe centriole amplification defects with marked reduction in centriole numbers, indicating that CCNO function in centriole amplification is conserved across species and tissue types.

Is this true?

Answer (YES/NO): NO